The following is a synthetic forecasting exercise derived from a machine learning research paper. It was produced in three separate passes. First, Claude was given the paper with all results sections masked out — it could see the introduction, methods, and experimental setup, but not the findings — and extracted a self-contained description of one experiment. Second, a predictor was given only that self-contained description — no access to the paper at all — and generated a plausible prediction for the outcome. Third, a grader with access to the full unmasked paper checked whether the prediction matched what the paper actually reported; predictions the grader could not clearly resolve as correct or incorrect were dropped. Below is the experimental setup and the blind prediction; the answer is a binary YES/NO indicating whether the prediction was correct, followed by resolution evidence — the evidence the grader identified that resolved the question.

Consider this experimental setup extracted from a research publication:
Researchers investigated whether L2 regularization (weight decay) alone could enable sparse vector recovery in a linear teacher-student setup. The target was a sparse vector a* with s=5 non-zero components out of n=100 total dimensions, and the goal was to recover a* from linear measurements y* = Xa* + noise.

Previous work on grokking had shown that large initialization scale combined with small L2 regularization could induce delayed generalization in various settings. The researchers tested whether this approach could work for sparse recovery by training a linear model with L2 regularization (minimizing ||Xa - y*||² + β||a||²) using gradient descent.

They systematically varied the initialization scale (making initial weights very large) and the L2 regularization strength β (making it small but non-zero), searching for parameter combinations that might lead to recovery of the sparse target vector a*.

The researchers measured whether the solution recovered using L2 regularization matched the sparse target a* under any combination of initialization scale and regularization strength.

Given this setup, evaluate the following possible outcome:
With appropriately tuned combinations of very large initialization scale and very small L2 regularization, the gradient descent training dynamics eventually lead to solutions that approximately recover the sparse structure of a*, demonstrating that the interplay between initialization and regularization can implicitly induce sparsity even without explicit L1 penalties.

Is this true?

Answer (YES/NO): NO